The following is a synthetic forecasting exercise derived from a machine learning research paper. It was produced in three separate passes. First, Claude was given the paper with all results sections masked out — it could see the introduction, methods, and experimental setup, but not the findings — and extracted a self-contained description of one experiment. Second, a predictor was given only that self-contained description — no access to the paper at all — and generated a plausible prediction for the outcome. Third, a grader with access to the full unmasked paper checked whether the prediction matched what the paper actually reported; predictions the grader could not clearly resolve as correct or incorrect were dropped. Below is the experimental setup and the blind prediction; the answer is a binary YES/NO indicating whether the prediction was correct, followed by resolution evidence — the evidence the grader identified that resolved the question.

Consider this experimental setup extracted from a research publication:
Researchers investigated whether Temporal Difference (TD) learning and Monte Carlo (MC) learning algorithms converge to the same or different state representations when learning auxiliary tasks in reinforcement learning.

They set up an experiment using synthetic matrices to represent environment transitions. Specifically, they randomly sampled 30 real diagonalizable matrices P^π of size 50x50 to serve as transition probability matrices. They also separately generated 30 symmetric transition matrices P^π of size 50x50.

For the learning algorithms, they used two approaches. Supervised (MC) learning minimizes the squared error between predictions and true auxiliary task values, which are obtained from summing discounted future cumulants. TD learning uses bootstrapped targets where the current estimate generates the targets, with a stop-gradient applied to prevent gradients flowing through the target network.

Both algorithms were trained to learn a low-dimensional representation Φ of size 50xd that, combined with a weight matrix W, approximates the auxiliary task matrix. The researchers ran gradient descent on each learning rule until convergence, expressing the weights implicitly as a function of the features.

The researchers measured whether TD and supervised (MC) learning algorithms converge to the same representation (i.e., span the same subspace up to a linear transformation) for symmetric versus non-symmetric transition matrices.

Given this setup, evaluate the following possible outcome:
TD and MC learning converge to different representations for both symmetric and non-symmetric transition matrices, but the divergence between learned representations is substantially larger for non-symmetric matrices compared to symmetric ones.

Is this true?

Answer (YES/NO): NO